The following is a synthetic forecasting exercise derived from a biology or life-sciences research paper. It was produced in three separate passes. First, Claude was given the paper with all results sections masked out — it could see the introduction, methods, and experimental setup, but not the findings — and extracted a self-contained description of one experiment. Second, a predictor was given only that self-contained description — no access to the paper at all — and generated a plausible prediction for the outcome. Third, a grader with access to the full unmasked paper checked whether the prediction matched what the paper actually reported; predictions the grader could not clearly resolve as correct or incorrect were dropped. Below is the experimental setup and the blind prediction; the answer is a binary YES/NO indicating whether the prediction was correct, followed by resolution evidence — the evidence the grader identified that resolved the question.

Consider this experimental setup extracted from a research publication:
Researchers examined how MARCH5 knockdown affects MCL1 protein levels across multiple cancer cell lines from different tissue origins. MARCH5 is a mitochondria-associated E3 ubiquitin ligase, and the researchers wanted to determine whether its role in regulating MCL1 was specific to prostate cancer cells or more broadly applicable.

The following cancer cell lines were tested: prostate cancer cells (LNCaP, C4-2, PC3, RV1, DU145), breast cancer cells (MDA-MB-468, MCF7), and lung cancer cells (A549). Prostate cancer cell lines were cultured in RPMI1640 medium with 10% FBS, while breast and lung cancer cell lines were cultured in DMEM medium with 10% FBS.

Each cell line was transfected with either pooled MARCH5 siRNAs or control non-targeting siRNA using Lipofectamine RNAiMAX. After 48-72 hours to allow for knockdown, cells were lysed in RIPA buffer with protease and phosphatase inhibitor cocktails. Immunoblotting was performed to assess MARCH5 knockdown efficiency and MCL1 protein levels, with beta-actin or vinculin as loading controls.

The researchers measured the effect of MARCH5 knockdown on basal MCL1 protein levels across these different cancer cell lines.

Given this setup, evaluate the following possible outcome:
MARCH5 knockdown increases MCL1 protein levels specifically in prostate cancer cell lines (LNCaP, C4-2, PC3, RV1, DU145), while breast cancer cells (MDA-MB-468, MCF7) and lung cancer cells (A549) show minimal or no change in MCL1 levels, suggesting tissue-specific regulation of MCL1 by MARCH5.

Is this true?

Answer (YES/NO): NO